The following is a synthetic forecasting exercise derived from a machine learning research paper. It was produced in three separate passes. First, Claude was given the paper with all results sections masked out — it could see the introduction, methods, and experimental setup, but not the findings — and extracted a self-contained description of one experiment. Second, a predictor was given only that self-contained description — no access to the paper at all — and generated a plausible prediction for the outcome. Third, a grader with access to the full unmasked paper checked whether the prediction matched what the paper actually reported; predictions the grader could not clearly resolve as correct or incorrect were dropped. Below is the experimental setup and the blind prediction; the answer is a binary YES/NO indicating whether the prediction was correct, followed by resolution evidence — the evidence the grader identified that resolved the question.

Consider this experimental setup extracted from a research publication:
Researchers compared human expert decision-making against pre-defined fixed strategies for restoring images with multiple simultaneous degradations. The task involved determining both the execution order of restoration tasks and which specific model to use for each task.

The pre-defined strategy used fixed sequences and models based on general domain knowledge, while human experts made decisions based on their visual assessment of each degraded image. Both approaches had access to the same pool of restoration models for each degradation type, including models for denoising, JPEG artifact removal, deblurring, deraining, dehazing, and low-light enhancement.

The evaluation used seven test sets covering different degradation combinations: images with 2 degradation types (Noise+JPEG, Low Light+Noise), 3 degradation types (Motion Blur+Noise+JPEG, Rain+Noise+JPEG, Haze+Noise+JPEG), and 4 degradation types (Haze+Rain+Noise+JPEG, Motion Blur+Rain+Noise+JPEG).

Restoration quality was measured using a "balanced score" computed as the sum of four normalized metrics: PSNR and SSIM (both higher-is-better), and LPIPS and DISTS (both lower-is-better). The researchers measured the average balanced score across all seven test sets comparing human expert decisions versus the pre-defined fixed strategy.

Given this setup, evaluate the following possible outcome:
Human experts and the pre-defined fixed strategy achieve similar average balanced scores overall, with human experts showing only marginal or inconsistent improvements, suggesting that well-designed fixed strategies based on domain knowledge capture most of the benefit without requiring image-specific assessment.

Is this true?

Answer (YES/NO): NO